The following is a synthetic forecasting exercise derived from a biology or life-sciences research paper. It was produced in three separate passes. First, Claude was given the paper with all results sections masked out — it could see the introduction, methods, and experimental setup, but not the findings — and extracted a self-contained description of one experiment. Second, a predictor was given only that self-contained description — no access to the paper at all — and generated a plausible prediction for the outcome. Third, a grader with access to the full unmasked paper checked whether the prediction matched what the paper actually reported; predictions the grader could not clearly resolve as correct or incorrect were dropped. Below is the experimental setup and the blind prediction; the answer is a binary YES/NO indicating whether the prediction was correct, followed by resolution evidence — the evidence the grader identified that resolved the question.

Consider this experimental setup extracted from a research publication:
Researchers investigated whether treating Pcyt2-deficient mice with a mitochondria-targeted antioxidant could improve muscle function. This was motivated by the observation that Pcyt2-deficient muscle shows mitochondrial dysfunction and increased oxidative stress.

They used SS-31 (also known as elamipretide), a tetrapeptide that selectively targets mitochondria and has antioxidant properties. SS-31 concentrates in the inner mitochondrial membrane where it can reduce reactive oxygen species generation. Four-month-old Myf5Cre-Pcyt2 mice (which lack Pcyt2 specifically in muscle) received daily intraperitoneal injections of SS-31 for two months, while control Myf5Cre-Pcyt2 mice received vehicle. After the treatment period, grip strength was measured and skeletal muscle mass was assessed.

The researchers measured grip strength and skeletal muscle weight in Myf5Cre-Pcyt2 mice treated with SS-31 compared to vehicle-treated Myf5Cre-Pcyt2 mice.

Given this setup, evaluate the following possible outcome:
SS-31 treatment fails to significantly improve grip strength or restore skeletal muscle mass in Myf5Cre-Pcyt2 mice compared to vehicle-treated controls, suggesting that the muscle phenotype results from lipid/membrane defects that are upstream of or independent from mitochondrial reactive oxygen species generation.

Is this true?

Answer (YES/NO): YES